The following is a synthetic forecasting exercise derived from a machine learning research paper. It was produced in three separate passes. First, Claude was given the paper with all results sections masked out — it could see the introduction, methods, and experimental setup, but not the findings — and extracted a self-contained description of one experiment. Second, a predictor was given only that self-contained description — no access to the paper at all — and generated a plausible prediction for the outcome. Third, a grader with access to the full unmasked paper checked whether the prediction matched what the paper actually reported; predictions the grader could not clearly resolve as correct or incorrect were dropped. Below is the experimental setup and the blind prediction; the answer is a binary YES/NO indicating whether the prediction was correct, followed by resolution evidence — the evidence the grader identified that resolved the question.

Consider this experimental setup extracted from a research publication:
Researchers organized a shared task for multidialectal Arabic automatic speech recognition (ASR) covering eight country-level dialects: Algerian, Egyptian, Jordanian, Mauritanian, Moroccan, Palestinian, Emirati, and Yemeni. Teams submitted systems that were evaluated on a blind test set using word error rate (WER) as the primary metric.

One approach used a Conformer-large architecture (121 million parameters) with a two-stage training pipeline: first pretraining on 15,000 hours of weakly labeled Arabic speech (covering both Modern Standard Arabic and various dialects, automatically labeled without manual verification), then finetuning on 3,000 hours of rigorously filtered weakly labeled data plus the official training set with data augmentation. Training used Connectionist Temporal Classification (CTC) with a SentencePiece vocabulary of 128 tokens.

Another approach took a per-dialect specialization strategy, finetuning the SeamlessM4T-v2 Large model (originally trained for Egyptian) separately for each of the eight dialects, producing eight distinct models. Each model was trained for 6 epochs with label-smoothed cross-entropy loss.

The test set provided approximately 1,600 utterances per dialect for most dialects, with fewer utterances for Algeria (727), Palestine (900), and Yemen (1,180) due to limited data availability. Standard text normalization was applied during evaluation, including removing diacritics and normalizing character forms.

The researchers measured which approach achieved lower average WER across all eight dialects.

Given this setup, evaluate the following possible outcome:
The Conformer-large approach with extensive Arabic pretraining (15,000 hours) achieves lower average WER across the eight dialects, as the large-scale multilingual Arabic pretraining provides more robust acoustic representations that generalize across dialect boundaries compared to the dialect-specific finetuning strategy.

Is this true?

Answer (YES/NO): YES